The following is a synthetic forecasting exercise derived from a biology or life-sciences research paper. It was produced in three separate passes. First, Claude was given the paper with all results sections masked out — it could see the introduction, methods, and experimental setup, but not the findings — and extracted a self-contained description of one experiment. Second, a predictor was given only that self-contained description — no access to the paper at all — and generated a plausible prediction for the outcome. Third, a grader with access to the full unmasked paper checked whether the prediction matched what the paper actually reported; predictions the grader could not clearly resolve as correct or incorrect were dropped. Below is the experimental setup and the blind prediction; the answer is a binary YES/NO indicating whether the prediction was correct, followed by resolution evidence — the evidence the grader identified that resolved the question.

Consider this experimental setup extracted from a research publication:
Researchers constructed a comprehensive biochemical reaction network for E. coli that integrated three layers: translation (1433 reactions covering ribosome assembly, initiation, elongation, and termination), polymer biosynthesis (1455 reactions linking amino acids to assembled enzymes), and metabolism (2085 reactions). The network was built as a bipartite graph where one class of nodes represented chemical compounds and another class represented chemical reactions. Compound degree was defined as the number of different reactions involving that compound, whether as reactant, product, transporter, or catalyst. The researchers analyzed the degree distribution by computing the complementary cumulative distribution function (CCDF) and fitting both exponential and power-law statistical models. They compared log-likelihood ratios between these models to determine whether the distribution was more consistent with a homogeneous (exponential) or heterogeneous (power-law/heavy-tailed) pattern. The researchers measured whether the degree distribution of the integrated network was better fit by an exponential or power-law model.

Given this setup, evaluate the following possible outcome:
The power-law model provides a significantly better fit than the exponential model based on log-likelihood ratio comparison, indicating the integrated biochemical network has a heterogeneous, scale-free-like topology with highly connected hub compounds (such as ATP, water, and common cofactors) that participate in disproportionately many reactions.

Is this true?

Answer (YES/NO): YES